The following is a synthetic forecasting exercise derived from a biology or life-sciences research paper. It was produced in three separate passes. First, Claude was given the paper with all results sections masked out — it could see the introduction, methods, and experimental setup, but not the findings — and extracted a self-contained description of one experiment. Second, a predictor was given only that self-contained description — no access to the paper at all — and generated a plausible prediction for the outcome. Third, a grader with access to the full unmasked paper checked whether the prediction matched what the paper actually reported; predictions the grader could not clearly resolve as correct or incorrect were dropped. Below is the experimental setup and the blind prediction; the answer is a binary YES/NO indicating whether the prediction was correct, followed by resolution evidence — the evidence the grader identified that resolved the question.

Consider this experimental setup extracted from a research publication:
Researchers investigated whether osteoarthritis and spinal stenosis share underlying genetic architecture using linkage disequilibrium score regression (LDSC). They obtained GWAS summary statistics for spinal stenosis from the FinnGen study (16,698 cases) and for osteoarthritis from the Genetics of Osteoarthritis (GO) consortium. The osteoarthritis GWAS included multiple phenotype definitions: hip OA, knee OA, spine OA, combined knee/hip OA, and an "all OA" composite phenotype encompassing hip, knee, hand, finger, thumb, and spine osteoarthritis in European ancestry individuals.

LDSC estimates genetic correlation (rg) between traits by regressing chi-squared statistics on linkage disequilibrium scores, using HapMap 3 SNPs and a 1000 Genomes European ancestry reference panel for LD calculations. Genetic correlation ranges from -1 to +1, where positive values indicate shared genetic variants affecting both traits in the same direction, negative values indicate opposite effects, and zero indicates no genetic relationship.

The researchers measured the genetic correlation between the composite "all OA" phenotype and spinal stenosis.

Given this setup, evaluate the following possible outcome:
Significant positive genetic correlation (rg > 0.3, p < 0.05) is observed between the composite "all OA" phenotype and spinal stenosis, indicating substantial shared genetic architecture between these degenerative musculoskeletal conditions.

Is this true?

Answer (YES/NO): YES